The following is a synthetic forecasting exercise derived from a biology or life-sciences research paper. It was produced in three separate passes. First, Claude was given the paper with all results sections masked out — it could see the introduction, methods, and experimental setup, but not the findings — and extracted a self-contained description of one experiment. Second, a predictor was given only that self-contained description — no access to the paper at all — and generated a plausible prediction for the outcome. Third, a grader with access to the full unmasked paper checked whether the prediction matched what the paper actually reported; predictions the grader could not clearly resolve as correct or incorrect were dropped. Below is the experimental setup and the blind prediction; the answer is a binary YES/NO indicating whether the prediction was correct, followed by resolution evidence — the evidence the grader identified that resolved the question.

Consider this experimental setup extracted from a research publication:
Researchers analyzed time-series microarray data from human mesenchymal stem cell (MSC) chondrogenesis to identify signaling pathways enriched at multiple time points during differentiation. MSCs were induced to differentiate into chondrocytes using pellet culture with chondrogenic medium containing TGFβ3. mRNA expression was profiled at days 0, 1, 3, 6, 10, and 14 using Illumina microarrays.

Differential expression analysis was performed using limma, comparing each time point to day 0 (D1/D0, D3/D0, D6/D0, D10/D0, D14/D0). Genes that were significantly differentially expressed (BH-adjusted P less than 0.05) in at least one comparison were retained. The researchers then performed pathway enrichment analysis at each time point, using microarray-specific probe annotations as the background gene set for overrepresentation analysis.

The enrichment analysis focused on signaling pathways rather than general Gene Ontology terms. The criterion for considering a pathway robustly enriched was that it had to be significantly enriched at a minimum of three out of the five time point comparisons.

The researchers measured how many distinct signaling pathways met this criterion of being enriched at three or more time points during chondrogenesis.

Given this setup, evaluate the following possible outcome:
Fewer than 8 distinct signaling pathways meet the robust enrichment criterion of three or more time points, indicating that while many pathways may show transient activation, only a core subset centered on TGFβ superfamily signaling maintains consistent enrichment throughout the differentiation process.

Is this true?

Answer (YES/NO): NO